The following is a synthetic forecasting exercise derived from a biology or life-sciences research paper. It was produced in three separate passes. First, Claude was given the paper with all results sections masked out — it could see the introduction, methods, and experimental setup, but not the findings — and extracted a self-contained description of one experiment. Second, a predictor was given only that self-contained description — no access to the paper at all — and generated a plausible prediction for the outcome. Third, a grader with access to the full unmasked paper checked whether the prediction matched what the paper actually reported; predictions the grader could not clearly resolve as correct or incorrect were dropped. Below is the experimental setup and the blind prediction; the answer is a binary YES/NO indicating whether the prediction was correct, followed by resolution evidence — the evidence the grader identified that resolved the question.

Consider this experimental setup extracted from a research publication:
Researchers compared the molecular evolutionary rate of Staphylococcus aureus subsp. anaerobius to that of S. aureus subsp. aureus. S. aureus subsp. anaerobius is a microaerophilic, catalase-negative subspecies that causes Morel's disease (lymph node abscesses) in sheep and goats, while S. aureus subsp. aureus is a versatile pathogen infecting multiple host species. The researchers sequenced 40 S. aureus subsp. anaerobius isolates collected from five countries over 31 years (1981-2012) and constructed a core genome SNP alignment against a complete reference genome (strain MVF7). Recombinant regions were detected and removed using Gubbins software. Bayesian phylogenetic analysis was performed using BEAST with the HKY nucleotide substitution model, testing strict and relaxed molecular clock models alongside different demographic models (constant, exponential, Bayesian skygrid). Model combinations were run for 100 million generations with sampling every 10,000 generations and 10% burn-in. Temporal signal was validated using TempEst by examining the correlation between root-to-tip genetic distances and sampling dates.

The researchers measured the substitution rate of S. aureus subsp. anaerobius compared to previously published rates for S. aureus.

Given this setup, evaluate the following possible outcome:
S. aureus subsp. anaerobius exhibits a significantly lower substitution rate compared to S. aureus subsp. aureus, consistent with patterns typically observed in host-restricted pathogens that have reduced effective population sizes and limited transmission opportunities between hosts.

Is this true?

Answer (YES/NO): YES